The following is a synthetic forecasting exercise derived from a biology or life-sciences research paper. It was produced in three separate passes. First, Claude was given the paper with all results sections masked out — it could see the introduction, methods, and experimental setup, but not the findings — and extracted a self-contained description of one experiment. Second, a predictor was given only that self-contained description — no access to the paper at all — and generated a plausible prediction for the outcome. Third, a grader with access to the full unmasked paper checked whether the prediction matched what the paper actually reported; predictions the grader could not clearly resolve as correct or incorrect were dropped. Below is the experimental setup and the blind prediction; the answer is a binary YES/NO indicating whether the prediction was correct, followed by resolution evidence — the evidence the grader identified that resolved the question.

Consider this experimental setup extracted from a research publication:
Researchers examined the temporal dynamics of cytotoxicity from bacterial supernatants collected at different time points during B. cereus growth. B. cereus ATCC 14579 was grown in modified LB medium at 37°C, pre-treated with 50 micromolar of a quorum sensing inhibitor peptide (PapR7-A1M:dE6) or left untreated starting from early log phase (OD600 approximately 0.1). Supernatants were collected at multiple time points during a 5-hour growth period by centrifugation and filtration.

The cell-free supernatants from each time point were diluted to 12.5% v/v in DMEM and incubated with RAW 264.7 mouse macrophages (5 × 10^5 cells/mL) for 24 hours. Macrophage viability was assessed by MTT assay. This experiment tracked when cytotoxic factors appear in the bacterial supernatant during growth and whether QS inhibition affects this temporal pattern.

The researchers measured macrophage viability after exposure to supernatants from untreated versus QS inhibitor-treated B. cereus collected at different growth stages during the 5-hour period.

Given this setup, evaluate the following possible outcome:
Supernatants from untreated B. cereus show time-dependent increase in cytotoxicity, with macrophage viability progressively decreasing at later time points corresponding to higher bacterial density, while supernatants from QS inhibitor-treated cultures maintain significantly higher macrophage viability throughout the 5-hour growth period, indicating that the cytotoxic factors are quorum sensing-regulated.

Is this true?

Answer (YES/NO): YES